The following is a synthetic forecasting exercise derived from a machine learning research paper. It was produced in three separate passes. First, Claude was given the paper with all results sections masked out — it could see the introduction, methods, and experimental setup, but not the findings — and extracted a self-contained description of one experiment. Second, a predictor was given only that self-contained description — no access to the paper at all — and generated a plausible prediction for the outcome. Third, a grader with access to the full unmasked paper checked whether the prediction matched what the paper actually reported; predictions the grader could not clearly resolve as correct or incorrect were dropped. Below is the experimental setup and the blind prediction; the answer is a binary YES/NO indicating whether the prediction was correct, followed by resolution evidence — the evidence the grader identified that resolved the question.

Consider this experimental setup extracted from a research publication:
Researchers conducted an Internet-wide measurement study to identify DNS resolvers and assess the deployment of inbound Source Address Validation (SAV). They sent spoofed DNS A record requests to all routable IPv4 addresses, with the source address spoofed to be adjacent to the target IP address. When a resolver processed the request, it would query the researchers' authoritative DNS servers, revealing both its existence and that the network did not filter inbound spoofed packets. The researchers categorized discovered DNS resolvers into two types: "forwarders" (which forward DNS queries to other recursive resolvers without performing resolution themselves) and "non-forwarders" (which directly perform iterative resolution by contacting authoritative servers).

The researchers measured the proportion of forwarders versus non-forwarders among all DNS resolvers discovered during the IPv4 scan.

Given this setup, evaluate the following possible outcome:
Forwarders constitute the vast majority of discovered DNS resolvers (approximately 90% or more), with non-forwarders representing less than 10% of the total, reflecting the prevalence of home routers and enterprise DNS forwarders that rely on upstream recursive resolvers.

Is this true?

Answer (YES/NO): YES